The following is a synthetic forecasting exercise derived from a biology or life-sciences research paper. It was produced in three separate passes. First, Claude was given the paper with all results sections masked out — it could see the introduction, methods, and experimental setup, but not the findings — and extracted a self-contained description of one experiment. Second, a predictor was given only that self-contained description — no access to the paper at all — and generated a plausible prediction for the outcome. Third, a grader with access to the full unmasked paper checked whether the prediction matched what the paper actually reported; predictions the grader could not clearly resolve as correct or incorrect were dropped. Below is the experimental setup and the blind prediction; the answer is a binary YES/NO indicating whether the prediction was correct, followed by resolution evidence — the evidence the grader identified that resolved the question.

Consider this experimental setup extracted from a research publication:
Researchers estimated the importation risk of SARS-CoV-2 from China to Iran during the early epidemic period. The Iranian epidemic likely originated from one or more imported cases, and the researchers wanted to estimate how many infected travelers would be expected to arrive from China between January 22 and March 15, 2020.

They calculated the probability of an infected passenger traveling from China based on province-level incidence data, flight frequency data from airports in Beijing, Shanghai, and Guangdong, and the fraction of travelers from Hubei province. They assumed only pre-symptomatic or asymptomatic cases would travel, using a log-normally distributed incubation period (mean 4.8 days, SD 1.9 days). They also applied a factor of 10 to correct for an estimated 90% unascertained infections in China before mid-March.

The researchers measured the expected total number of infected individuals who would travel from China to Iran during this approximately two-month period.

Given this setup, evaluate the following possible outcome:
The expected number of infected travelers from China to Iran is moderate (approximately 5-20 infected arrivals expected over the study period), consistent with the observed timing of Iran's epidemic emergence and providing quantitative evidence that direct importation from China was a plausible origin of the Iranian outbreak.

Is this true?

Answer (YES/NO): NO